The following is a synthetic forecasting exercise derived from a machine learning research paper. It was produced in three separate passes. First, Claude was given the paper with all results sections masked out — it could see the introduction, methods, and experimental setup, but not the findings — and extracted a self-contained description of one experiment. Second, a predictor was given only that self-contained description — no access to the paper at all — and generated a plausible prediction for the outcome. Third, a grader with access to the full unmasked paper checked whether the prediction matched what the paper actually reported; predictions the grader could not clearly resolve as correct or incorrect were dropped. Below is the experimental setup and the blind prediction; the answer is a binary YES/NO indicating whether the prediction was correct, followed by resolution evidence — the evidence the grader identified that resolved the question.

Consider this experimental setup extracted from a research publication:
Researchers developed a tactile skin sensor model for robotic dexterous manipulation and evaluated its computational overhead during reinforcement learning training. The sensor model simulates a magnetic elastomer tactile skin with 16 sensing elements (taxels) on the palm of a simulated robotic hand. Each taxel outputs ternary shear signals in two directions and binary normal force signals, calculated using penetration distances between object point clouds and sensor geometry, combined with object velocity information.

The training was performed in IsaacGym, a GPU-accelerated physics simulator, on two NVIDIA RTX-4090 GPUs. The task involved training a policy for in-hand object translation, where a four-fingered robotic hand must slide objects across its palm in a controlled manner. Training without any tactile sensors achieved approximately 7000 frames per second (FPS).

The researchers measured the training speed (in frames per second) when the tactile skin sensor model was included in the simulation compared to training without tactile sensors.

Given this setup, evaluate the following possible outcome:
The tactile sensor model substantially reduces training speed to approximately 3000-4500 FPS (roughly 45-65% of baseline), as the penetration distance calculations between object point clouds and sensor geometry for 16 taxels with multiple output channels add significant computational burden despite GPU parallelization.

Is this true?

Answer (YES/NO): NO